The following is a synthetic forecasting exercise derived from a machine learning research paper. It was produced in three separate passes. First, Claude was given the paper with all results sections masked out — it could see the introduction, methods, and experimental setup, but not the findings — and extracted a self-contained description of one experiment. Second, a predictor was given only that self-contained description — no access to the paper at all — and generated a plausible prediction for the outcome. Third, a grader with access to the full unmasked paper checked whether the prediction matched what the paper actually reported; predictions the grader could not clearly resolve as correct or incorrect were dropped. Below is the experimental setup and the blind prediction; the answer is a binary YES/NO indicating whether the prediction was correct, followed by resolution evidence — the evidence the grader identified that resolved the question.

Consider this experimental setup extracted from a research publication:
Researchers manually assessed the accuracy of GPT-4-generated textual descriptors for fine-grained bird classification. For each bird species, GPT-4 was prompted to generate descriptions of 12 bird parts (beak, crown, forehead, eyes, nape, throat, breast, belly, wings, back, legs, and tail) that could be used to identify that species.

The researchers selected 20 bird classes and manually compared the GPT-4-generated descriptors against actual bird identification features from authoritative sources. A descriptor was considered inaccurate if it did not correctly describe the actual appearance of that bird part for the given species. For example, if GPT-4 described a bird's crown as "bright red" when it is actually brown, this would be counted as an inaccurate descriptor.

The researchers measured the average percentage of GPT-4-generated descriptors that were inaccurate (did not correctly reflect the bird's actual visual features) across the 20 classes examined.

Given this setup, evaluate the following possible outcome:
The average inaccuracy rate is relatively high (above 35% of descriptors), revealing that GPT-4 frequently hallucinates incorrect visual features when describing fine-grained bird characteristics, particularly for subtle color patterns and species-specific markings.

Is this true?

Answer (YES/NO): YES